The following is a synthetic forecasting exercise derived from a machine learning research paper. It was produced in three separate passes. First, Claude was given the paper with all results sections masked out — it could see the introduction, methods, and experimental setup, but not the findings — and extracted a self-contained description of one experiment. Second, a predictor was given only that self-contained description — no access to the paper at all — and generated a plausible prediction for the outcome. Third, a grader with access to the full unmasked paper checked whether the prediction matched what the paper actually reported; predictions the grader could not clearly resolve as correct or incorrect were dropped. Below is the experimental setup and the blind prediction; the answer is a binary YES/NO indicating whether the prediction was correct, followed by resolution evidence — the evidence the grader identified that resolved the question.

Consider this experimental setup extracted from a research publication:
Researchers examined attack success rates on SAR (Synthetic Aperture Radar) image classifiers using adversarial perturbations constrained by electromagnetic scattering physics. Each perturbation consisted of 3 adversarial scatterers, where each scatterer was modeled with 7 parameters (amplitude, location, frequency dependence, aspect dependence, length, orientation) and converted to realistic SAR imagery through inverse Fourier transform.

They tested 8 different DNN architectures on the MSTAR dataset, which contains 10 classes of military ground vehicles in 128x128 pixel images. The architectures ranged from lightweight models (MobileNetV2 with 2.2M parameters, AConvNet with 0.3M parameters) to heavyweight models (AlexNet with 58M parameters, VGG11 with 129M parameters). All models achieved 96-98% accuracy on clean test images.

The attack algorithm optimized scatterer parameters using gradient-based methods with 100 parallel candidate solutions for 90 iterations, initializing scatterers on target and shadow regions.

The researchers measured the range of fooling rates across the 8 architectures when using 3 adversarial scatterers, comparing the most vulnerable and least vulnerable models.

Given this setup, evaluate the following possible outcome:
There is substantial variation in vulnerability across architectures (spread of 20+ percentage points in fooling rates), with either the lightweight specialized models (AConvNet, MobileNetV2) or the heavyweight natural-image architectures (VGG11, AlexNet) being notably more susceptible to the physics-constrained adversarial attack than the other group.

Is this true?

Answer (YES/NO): NO